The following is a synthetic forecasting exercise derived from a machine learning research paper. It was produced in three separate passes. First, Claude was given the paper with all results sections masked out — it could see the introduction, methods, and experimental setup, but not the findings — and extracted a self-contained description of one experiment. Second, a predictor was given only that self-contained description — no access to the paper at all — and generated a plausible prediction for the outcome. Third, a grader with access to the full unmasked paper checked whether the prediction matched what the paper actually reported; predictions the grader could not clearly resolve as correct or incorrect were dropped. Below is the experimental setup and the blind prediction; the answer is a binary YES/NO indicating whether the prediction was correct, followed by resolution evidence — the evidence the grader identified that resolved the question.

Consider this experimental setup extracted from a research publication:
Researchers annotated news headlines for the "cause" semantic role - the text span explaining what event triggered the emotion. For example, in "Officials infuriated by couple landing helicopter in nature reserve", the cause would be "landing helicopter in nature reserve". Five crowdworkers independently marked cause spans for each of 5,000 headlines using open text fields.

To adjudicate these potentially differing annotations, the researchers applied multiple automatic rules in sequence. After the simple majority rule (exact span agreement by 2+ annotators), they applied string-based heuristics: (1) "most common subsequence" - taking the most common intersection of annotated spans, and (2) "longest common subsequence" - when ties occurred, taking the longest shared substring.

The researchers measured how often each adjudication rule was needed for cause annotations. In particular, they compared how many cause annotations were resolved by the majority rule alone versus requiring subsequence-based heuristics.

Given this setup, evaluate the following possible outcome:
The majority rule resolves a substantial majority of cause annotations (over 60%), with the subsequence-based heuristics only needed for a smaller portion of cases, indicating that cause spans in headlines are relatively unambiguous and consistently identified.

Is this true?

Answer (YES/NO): YES